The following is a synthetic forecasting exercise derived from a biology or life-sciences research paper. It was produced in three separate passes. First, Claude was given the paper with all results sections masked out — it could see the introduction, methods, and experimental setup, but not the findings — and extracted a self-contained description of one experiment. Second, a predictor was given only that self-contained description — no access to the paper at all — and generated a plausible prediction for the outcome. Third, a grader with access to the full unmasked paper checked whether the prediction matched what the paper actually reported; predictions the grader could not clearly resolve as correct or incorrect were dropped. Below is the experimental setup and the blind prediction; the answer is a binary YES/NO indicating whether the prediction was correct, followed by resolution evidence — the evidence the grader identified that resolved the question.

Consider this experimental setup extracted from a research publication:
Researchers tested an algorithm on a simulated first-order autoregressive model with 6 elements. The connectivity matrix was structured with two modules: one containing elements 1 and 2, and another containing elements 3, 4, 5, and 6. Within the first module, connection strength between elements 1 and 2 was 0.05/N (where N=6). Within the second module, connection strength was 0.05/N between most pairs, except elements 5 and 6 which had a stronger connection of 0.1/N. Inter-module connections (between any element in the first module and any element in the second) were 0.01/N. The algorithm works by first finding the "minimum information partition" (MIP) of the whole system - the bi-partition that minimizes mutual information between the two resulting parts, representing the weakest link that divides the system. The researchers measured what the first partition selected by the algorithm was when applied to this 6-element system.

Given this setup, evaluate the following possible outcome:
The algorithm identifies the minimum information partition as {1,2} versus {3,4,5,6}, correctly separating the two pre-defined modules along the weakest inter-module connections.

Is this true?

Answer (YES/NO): YES